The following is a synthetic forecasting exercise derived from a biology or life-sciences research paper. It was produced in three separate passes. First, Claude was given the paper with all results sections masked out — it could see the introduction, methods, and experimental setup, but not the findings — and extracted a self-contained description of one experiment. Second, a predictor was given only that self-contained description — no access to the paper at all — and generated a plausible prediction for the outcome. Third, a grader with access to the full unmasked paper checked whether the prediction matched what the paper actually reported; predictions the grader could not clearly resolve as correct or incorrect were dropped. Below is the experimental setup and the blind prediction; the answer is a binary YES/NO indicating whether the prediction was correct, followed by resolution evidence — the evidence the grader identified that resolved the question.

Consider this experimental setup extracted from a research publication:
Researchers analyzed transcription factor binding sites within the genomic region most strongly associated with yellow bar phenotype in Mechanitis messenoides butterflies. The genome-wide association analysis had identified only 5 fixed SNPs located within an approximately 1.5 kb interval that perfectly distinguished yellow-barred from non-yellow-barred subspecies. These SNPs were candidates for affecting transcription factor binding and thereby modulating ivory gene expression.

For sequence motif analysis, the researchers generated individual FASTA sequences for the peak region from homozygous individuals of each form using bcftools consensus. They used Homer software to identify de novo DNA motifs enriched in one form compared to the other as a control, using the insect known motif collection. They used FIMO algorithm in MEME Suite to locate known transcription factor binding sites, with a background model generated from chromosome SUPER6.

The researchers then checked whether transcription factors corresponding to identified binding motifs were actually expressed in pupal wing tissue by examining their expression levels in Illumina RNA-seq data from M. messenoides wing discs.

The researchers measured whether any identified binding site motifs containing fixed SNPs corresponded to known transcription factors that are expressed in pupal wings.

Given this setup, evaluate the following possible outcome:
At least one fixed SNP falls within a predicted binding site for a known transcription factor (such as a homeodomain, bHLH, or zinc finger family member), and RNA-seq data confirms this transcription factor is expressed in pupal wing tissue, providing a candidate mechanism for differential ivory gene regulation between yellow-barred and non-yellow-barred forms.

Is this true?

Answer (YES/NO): YES